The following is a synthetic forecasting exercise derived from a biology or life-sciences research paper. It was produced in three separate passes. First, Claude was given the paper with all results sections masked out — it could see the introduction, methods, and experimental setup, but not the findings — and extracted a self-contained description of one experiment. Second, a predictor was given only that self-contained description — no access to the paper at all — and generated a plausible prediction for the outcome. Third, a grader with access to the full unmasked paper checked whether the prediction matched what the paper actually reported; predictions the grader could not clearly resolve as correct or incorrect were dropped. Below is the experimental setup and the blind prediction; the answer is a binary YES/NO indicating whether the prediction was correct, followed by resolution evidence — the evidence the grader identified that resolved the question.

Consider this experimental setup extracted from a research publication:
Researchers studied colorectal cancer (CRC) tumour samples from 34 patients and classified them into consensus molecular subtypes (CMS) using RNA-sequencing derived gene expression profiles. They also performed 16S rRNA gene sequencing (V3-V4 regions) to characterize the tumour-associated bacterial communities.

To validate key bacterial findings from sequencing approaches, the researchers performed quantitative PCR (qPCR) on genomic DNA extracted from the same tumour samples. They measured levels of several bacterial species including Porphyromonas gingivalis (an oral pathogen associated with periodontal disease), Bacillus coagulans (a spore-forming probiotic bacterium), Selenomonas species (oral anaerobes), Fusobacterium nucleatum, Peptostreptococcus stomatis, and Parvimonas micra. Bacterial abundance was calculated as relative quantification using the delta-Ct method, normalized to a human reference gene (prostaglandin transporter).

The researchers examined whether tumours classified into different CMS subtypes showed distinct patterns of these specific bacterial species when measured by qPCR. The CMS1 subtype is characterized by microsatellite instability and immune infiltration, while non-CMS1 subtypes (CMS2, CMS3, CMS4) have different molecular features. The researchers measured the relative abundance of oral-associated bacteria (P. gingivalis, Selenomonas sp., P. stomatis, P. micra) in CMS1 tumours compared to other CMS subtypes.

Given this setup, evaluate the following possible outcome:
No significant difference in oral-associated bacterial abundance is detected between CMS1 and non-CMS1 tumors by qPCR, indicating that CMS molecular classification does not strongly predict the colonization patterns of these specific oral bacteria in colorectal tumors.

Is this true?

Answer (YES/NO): NO